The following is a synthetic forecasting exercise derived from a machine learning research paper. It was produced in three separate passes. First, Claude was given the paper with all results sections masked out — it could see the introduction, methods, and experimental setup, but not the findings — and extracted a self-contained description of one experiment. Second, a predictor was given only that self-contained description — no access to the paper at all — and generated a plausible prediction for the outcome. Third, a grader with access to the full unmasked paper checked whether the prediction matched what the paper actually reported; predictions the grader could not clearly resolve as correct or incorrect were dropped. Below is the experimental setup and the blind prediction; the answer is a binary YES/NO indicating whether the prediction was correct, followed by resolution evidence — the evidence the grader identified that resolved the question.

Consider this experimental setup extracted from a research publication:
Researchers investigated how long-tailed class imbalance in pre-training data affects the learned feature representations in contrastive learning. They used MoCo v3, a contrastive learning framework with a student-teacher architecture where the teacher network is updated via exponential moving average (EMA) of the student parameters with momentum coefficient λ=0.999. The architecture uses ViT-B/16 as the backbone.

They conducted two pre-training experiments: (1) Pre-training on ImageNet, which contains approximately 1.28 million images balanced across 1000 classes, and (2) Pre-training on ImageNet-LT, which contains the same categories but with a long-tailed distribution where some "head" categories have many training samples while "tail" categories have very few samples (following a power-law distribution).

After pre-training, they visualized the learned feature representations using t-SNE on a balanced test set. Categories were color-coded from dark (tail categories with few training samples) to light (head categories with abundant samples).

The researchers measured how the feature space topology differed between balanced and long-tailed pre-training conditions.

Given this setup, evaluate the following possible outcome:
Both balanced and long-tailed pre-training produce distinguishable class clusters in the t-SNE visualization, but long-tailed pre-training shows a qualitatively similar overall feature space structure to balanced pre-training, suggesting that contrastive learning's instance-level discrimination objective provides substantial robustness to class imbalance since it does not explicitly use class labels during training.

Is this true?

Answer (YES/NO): NO